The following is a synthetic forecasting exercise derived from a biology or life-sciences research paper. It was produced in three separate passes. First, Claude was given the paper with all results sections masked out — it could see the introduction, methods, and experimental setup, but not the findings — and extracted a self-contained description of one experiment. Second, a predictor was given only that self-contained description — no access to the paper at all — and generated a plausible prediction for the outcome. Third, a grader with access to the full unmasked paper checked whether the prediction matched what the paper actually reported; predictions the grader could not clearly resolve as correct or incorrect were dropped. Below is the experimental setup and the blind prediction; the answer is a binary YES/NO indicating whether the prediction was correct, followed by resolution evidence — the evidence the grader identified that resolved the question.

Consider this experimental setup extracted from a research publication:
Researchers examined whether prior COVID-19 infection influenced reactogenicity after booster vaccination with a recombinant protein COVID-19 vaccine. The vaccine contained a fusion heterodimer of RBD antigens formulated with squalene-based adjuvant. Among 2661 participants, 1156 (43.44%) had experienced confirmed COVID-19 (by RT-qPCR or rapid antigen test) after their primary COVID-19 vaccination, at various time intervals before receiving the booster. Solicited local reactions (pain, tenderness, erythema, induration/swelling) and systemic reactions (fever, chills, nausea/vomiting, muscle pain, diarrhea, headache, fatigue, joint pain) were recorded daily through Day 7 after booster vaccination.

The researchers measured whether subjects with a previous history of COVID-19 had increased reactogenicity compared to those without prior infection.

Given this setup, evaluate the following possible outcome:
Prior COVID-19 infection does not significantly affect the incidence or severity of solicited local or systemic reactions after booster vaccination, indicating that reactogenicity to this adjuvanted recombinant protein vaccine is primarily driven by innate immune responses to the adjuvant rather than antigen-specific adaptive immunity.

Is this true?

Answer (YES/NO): YES